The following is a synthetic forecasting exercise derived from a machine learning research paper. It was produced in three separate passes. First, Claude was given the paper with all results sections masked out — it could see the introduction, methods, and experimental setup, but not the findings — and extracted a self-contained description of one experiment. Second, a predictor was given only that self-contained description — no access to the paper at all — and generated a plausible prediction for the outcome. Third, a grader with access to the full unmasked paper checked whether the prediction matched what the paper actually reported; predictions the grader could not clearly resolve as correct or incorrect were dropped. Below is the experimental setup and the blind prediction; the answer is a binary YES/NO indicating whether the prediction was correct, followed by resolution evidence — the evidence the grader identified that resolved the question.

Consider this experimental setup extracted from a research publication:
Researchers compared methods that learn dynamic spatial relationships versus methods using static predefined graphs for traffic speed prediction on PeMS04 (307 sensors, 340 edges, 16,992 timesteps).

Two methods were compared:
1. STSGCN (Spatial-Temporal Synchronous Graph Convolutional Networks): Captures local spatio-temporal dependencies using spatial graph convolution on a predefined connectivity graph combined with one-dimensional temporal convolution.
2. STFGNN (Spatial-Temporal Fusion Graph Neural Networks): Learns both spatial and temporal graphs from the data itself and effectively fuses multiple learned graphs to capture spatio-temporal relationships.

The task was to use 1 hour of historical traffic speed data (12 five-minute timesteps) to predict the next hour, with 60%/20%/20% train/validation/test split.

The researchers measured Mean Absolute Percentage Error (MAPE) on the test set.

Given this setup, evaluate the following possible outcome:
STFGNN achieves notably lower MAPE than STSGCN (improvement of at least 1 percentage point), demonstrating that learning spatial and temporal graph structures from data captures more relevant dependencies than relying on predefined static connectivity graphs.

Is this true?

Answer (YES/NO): NO